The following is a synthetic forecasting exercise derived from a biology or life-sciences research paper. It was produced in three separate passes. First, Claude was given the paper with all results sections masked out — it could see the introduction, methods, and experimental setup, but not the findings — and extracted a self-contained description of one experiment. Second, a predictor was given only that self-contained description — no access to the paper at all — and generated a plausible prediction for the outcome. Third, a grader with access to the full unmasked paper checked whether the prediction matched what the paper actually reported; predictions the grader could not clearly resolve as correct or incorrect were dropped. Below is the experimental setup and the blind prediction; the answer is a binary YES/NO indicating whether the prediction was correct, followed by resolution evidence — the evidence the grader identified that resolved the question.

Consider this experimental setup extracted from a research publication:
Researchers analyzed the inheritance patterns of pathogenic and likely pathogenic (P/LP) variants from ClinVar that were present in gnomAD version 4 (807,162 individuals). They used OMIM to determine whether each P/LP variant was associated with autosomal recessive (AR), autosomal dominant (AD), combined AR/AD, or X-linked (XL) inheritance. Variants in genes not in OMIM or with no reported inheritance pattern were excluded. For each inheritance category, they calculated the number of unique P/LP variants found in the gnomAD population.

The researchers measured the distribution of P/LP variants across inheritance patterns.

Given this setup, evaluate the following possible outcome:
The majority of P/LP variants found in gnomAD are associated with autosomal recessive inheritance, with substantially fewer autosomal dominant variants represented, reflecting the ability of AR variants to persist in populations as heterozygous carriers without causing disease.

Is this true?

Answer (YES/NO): YES